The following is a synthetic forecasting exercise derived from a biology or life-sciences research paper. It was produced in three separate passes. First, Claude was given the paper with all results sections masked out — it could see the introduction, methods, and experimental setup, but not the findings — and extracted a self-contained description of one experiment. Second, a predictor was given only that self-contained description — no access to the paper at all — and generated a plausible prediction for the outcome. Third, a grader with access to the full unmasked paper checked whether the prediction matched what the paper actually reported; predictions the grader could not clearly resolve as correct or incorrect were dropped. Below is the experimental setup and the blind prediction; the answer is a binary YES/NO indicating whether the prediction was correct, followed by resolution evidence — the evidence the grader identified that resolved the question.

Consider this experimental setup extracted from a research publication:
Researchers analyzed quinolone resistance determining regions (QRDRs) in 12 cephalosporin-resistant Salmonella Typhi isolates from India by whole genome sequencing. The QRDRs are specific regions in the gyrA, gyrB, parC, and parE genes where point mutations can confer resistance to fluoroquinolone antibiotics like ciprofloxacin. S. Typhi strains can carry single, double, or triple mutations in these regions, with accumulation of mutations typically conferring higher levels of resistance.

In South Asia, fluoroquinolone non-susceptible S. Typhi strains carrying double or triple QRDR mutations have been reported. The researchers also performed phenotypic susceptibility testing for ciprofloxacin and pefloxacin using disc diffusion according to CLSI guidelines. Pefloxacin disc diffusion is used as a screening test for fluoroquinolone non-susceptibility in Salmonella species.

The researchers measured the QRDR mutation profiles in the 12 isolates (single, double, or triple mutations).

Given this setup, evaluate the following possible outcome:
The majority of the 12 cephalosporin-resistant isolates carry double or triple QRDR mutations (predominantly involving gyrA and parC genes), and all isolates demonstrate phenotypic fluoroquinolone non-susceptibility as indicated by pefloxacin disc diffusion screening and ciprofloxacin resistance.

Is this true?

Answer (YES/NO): NO